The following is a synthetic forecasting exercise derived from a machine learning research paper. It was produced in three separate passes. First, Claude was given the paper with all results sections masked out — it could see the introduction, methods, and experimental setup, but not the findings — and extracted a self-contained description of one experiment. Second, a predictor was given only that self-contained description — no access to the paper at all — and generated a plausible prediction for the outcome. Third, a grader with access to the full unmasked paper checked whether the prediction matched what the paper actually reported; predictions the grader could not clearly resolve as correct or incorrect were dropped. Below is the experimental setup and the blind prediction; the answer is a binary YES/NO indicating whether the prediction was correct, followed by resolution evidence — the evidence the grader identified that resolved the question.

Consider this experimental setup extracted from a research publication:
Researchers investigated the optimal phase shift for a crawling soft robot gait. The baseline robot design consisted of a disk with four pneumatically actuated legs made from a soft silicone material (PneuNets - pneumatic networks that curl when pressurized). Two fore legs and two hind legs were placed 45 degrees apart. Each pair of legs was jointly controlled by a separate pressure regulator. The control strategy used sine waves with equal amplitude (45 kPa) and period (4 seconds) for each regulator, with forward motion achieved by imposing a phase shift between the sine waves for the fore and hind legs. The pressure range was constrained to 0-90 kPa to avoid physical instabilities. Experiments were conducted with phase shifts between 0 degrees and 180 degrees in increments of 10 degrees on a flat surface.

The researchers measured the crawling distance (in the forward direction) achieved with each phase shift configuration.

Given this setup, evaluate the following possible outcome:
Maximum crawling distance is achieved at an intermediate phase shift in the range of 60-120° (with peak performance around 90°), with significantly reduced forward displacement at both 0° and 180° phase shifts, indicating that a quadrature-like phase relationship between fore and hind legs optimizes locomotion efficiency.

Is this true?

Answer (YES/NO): NO